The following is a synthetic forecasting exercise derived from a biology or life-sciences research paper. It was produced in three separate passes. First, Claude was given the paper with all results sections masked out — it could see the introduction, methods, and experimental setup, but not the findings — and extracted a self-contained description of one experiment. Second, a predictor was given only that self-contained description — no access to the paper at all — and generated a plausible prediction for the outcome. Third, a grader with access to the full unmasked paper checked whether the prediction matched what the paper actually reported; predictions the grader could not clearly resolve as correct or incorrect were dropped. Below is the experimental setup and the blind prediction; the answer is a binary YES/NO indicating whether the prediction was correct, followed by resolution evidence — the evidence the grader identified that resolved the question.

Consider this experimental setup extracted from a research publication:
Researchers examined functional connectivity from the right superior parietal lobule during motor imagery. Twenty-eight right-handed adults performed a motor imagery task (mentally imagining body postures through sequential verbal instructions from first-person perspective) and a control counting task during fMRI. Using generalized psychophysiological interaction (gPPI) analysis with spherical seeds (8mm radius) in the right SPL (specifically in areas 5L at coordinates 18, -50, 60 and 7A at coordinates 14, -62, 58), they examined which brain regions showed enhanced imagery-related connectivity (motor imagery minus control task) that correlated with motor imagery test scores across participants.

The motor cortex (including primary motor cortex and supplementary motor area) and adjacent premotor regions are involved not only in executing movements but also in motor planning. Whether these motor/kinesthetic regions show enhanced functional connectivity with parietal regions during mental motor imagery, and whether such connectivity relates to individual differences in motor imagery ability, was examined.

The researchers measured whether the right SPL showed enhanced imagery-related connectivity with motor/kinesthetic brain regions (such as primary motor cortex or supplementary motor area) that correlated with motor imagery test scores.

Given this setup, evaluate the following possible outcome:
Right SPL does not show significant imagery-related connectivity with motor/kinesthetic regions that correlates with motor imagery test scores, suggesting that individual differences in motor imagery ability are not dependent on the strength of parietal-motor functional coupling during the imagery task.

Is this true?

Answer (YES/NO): NO